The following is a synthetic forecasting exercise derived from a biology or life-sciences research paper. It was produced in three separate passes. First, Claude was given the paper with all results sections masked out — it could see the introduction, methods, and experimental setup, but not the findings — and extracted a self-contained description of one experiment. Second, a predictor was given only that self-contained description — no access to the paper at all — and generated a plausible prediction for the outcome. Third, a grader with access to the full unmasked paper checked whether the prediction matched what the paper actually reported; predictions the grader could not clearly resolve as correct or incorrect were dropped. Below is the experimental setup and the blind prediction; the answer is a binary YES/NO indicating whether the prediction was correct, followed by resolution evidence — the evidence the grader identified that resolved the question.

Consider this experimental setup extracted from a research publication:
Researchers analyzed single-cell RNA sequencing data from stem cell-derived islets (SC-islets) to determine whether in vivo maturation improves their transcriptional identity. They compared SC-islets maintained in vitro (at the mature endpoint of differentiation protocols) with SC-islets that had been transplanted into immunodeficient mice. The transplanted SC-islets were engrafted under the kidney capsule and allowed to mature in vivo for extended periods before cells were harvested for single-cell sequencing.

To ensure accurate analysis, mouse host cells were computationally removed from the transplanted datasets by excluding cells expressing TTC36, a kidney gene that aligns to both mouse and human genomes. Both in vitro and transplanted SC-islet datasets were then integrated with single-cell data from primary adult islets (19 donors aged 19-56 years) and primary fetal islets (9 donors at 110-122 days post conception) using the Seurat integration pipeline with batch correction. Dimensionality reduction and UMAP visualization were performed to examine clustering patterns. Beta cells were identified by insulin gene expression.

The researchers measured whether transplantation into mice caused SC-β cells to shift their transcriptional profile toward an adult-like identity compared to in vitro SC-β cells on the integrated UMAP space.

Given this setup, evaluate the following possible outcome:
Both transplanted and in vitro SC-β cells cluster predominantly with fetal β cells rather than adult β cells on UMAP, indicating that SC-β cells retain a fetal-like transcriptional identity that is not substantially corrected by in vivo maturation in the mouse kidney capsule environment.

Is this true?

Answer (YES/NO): NO